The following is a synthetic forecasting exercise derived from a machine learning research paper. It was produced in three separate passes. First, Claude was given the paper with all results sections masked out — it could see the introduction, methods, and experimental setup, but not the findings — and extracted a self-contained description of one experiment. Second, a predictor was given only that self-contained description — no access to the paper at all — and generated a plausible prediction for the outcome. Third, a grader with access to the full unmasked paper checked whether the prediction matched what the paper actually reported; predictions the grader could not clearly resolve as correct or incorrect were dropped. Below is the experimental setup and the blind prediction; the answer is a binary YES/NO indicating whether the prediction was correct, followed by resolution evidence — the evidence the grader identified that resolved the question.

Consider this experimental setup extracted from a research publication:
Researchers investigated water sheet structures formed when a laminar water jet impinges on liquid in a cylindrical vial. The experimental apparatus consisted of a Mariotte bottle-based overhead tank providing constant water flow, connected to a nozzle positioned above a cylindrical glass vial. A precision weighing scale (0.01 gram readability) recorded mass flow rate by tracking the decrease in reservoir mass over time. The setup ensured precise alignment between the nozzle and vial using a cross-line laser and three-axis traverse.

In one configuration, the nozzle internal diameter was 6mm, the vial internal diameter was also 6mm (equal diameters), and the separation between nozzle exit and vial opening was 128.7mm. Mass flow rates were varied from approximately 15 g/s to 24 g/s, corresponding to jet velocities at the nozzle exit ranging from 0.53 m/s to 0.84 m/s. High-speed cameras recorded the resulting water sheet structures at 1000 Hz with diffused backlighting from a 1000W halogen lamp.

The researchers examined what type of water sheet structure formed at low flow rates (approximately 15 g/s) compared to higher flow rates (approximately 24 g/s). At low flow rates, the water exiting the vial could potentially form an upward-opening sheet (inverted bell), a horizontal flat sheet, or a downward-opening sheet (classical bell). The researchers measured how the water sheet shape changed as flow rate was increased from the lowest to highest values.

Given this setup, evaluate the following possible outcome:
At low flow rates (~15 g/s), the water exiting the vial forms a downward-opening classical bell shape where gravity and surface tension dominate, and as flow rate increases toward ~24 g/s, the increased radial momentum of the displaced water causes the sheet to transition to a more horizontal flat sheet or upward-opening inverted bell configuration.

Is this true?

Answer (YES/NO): NO